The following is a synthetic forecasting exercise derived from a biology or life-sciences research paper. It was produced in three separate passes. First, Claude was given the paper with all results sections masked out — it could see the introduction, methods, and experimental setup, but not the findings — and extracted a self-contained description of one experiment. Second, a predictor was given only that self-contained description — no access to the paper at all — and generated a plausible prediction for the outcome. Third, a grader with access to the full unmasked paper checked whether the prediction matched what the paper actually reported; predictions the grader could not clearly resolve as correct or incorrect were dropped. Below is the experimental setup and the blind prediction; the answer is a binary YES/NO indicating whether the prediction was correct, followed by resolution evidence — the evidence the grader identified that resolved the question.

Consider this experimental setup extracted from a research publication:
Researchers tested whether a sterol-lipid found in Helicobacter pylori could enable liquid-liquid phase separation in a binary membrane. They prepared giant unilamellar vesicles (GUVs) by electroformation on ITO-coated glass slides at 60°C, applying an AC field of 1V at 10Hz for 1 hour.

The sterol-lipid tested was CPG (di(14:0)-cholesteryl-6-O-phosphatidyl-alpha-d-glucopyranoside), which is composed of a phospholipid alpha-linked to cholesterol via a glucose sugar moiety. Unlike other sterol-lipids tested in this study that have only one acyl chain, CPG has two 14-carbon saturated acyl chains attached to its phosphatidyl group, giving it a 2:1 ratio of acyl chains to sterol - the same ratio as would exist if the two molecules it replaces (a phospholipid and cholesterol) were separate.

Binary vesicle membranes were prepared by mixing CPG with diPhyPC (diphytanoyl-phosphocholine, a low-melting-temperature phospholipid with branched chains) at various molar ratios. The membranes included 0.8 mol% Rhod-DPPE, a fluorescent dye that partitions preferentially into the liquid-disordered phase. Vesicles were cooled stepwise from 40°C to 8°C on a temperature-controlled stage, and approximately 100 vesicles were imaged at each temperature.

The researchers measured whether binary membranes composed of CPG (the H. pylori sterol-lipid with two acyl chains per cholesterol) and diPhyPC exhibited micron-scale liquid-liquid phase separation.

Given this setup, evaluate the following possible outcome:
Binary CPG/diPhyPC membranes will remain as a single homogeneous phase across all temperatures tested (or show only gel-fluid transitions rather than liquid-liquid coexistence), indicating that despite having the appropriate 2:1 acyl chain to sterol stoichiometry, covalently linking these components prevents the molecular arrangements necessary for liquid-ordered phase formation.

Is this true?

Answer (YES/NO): NO